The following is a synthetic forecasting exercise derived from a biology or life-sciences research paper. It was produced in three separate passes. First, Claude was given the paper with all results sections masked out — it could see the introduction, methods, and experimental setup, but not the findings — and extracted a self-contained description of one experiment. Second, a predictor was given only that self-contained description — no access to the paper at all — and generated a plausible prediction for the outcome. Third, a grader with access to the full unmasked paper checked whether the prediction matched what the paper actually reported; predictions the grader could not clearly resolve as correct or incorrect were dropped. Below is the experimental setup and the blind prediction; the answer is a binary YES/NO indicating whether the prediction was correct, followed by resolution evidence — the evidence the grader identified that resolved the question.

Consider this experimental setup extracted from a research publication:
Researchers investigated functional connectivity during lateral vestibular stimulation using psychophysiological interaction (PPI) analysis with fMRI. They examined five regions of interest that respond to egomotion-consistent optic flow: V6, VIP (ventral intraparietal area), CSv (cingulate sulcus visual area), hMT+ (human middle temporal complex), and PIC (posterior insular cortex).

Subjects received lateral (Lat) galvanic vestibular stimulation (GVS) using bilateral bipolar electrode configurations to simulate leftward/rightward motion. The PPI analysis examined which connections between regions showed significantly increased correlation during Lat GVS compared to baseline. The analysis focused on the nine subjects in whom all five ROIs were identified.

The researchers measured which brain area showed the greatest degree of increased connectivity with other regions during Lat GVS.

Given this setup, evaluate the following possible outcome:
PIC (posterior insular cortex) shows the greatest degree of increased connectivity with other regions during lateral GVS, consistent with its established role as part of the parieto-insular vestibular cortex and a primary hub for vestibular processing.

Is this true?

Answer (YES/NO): YES